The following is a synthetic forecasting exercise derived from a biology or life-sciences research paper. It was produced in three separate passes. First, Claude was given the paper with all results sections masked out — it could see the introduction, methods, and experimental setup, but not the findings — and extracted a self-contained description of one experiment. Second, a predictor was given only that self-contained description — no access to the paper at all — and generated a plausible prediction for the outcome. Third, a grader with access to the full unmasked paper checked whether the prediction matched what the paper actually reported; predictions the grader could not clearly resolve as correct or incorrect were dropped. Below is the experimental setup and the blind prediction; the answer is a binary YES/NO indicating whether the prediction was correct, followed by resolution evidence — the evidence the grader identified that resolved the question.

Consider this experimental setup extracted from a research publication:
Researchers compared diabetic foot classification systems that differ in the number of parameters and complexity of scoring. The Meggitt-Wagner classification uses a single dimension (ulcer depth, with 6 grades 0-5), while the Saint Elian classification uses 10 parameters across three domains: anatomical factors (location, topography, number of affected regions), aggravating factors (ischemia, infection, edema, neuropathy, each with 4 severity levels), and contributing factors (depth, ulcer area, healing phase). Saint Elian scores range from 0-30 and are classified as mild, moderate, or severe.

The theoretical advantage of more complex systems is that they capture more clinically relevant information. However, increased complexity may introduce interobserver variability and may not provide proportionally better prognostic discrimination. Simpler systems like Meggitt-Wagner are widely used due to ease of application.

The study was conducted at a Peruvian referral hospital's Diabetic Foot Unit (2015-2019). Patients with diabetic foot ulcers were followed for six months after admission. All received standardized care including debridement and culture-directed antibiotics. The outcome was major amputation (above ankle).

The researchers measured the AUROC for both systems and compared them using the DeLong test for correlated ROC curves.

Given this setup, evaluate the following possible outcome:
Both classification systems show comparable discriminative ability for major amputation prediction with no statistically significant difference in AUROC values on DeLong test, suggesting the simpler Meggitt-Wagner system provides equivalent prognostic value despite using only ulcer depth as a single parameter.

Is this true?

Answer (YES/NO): NO